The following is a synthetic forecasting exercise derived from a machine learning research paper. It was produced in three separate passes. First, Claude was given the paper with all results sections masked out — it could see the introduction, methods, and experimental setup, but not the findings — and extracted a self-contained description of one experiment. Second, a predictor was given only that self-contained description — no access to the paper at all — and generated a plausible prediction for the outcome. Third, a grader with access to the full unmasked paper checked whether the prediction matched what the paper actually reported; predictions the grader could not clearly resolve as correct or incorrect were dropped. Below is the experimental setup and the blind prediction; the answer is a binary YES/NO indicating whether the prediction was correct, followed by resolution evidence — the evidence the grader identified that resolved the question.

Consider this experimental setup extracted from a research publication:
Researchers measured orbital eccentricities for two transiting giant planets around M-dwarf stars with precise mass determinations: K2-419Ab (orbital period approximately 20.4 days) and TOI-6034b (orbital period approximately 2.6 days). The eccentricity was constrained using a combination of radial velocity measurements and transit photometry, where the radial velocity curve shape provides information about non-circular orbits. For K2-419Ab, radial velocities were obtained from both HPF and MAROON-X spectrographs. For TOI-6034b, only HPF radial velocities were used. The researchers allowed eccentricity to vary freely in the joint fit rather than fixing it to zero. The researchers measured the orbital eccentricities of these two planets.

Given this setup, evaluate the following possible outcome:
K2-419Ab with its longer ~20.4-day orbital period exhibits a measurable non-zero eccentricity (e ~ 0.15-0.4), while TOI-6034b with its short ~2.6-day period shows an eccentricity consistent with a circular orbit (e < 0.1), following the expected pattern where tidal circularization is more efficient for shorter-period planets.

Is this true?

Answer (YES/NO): NO